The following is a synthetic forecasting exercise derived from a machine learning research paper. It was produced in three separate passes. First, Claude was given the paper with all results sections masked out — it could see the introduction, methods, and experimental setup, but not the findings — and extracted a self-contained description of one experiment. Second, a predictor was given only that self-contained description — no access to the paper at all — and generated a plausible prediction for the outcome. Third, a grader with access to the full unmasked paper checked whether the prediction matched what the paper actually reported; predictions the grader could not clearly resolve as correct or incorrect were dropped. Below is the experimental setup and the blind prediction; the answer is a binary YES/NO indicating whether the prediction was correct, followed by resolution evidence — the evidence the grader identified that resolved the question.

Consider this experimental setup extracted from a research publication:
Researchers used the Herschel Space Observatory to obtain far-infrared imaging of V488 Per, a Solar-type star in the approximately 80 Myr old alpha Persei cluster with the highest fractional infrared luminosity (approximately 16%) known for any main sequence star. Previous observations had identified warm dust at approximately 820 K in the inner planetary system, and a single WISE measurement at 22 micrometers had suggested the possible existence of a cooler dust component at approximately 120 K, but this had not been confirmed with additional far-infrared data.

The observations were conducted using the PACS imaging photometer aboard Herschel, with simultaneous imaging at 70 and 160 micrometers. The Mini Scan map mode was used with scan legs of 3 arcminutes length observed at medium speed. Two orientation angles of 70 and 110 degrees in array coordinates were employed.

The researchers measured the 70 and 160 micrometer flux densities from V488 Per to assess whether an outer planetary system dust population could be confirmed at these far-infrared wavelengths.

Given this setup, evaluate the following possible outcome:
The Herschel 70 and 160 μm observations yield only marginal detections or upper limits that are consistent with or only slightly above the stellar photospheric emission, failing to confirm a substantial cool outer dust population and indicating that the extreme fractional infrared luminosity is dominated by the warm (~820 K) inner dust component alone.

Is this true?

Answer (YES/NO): NO